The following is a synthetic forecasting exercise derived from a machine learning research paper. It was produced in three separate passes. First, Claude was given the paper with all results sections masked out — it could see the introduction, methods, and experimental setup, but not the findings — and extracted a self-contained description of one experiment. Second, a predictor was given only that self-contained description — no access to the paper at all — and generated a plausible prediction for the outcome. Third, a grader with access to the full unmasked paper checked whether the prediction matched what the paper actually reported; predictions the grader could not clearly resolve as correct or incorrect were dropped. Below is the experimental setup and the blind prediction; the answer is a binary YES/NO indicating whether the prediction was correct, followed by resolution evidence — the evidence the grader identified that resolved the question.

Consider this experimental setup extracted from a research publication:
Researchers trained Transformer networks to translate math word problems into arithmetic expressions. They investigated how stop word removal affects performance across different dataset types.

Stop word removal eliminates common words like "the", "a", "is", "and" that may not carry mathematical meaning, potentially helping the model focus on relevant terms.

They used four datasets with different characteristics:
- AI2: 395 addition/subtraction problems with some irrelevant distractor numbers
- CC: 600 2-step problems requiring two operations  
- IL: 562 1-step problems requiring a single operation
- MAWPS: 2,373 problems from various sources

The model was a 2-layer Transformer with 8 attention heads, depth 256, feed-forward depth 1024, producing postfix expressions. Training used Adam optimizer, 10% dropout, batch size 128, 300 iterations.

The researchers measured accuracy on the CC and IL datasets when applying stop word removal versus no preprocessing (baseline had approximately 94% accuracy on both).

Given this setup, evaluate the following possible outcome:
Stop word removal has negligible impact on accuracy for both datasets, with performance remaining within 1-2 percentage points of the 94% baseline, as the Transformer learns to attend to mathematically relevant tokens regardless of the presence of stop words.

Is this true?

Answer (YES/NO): NO